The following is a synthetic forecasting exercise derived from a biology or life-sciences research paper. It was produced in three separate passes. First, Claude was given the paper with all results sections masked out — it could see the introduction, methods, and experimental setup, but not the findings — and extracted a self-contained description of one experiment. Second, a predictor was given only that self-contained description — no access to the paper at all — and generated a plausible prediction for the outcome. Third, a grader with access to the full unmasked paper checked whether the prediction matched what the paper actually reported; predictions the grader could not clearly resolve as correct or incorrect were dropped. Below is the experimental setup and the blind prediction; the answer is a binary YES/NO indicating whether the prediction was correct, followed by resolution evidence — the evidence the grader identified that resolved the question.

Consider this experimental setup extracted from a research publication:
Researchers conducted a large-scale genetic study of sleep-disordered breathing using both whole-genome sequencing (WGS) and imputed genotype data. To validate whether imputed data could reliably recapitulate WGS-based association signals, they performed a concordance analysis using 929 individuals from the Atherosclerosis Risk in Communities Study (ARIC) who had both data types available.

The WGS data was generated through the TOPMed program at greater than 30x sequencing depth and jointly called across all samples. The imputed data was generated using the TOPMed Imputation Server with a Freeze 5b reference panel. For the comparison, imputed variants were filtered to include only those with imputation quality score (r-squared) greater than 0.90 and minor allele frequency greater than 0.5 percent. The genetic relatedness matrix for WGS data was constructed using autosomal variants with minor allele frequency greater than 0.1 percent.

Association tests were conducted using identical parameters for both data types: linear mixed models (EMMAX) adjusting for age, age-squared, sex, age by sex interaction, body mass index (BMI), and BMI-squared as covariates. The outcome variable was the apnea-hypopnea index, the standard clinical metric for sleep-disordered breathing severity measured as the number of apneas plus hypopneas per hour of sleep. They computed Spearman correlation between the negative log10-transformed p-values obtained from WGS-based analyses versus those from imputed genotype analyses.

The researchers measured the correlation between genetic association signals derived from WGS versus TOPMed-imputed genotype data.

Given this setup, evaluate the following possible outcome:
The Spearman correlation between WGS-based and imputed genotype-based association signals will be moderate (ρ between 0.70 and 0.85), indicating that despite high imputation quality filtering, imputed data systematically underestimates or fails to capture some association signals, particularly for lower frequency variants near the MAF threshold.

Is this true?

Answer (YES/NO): NO